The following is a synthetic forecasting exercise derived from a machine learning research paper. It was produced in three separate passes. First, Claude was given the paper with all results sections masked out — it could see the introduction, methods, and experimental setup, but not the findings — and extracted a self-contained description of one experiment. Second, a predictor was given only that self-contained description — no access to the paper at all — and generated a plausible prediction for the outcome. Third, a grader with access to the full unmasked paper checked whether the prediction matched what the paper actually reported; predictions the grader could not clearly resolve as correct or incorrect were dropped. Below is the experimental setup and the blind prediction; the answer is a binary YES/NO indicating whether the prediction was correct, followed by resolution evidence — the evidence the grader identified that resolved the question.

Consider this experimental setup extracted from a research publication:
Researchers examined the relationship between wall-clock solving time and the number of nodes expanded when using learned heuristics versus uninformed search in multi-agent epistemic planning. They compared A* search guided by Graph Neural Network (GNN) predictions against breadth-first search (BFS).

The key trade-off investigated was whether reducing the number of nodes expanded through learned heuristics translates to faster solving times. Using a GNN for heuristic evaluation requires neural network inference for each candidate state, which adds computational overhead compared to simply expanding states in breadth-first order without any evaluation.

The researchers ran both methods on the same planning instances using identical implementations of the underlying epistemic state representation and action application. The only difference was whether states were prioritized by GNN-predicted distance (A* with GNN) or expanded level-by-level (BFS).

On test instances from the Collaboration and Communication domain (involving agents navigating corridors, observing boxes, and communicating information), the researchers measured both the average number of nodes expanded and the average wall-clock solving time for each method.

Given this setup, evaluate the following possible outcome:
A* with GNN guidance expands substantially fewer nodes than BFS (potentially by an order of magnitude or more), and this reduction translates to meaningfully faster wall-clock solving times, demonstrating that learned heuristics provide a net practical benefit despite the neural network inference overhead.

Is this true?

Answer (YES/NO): NO